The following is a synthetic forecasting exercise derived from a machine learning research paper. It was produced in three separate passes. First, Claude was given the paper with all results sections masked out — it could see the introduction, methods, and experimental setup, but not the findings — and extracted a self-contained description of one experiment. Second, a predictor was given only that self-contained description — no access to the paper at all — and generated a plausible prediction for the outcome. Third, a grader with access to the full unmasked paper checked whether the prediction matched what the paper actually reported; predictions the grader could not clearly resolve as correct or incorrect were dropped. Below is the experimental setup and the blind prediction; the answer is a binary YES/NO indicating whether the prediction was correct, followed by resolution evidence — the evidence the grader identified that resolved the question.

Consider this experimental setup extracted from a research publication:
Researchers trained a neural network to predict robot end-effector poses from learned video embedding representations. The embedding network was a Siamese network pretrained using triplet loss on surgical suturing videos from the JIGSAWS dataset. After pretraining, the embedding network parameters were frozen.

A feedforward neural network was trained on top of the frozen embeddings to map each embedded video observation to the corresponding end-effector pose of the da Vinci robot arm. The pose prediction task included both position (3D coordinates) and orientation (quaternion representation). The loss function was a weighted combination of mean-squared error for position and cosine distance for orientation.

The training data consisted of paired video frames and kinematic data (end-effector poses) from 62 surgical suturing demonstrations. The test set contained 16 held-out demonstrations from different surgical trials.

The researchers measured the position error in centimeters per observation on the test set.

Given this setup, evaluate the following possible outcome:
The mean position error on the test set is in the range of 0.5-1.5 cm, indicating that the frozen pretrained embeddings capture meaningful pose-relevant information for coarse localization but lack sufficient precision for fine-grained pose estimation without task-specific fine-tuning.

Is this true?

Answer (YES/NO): YES